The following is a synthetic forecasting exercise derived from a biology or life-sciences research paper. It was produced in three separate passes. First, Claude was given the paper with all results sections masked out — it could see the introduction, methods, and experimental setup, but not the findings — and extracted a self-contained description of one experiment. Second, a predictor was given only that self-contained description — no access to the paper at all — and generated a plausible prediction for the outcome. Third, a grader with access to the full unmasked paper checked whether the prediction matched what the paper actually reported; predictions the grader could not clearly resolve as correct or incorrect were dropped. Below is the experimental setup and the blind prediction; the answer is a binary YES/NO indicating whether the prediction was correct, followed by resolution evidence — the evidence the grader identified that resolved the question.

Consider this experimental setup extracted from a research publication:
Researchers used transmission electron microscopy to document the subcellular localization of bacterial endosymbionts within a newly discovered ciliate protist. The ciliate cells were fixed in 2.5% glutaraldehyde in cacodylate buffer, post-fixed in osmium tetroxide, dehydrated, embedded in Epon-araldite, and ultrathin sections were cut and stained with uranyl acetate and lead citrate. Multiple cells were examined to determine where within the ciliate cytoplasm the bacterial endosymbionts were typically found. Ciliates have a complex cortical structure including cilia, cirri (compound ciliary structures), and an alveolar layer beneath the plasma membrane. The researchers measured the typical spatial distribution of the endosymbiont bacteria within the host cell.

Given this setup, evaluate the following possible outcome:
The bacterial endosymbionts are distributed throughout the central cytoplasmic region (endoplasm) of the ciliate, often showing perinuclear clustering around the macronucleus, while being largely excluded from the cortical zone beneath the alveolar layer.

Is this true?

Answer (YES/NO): NO